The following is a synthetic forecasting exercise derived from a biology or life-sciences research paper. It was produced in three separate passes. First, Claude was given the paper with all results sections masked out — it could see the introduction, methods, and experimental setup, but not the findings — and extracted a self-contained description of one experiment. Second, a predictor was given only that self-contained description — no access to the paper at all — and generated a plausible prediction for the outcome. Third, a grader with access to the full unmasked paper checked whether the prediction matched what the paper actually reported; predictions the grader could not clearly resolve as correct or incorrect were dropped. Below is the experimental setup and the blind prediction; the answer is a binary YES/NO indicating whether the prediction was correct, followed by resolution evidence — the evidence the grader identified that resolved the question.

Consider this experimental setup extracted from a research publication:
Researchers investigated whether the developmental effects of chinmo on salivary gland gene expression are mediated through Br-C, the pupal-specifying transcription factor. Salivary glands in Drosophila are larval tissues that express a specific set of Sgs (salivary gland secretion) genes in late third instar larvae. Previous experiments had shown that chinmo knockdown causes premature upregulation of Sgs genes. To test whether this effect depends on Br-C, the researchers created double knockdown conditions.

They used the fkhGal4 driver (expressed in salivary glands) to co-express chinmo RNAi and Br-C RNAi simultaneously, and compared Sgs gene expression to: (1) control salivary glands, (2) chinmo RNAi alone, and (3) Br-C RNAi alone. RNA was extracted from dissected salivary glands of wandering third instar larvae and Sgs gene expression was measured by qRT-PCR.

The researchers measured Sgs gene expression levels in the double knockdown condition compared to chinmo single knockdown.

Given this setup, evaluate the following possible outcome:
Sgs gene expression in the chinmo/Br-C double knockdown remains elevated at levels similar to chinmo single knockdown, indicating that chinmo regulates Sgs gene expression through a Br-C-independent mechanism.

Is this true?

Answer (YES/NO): NO